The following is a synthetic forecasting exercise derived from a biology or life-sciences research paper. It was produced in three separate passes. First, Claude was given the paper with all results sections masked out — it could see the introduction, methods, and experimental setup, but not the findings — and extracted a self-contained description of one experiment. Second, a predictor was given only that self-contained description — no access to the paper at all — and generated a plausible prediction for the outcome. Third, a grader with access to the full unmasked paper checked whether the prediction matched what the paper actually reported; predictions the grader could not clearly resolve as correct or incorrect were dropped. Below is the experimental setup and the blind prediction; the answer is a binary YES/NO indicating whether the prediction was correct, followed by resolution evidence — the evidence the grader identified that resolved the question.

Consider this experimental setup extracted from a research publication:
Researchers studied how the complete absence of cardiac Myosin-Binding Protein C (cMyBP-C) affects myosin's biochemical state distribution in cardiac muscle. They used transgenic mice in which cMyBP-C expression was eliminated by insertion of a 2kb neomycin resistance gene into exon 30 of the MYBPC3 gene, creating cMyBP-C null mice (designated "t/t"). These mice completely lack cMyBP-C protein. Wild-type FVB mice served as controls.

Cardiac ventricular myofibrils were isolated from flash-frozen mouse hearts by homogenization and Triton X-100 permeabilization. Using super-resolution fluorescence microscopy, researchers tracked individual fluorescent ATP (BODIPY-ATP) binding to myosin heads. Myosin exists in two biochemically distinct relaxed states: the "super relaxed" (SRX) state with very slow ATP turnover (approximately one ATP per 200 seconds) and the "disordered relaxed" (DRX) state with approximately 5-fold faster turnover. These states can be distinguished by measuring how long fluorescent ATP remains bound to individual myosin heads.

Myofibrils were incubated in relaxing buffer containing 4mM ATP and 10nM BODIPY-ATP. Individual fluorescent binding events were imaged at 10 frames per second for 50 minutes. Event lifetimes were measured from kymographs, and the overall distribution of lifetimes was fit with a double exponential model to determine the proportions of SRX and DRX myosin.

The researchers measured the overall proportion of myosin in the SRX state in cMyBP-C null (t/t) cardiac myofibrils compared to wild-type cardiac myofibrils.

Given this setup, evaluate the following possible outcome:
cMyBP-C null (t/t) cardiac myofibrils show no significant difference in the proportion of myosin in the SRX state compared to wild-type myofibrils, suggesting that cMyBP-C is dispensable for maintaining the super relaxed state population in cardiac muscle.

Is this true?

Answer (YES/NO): NO